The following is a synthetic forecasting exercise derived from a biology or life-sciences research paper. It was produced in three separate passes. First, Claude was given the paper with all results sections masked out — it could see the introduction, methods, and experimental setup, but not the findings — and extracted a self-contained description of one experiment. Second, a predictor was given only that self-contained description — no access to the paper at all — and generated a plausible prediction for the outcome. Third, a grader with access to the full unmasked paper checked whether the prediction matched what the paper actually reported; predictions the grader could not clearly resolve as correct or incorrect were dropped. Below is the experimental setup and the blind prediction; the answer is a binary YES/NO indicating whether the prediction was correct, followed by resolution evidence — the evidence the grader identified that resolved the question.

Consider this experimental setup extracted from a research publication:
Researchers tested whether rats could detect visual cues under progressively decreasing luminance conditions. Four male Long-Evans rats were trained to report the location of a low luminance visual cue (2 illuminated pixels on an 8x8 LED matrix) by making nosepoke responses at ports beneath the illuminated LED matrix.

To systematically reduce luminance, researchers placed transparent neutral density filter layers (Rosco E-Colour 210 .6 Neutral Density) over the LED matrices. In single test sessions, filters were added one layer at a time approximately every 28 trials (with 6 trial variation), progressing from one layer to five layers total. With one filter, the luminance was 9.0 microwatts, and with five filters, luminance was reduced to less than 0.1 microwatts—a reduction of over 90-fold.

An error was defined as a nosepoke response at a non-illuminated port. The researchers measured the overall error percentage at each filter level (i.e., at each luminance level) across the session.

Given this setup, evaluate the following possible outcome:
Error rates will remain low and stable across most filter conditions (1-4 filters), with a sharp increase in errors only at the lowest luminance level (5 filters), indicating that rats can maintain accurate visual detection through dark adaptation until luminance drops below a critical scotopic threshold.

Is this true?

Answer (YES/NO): NO